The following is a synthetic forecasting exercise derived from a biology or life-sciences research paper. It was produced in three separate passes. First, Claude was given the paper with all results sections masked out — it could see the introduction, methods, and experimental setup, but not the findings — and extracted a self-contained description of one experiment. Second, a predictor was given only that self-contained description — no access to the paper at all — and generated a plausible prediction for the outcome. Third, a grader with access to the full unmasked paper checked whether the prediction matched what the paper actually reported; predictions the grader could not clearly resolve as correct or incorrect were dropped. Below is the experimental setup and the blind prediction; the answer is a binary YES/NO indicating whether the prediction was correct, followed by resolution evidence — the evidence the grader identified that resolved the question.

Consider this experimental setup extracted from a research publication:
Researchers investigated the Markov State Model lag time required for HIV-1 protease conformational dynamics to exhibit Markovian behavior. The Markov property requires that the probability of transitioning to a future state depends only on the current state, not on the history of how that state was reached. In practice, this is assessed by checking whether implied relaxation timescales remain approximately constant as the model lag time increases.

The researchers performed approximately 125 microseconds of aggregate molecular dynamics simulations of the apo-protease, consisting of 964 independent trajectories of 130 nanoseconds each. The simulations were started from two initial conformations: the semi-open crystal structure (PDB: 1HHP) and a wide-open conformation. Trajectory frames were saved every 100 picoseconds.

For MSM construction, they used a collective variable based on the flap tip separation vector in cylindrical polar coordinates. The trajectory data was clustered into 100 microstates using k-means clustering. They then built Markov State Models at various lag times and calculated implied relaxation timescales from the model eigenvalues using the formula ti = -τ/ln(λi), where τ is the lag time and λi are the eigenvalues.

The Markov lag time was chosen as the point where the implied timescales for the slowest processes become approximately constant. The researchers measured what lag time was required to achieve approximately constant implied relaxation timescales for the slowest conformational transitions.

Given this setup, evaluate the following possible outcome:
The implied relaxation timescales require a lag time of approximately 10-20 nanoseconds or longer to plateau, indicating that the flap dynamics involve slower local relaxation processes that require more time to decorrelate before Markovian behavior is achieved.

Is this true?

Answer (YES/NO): YES